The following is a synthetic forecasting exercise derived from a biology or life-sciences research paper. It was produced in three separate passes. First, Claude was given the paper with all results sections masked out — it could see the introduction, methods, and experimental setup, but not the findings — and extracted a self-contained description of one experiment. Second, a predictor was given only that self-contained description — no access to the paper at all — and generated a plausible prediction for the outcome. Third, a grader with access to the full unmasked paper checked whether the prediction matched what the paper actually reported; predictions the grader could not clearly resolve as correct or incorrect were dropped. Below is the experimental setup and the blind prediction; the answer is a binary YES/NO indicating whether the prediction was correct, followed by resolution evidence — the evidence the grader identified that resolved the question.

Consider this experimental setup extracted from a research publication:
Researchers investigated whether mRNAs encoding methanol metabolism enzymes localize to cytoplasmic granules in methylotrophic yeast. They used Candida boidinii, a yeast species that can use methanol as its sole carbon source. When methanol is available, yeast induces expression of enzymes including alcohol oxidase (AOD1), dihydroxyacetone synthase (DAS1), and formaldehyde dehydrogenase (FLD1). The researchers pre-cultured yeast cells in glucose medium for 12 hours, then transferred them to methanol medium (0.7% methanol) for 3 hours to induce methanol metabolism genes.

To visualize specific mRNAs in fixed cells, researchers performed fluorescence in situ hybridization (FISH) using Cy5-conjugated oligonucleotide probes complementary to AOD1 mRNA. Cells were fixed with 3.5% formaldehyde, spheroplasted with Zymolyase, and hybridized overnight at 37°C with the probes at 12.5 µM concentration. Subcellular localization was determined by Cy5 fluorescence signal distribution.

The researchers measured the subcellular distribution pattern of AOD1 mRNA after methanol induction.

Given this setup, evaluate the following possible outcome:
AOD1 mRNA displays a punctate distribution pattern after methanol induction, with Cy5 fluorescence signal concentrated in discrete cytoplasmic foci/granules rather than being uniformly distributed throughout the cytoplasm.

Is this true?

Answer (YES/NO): YES